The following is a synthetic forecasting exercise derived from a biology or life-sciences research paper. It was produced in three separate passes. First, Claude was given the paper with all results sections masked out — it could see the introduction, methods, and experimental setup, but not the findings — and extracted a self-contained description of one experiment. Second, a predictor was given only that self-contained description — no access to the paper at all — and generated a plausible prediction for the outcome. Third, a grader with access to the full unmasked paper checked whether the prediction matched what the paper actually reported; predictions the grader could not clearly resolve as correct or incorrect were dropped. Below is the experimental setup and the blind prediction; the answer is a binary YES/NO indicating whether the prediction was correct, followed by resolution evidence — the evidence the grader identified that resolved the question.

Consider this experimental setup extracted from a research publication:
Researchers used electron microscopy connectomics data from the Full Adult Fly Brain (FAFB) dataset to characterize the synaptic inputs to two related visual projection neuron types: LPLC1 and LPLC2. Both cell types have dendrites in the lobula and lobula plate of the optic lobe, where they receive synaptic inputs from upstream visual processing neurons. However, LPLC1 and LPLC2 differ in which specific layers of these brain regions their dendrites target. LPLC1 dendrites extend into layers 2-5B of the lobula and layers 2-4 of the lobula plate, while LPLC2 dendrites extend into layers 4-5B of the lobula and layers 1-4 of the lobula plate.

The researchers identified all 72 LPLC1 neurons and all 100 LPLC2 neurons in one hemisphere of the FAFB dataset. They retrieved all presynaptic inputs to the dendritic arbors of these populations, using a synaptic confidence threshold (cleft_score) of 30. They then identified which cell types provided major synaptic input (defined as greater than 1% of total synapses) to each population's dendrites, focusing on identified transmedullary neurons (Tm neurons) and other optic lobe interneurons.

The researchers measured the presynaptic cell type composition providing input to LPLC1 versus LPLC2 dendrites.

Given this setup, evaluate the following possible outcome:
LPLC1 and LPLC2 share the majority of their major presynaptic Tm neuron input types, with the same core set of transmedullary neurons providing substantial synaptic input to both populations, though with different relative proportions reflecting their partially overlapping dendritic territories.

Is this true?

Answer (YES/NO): YES